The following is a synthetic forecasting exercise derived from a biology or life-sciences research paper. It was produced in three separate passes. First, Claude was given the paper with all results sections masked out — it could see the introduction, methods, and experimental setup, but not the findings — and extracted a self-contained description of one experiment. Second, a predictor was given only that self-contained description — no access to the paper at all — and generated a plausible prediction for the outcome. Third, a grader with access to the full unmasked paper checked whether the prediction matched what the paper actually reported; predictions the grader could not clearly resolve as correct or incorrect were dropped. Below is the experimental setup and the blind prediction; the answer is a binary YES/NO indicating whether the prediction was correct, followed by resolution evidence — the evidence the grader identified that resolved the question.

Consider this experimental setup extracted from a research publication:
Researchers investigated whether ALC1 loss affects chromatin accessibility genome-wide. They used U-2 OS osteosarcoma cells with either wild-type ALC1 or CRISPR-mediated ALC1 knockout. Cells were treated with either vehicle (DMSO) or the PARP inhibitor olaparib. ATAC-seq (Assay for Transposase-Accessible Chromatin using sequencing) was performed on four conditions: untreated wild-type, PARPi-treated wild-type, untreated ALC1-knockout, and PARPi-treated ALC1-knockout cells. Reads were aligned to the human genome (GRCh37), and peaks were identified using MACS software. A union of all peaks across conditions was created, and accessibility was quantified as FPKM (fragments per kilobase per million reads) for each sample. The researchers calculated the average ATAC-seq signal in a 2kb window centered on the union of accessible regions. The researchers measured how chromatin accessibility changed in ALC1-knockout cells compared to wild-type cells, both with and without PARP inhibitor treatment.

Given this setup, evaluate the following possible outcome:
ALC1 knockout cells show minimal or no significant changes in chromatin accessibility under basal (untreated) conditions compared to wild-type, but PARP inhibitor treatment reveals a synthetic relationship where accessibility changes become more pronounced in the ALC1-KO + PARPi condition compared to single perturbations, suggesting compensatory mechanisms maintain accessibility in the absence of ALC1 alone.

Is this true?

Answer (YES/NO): NO